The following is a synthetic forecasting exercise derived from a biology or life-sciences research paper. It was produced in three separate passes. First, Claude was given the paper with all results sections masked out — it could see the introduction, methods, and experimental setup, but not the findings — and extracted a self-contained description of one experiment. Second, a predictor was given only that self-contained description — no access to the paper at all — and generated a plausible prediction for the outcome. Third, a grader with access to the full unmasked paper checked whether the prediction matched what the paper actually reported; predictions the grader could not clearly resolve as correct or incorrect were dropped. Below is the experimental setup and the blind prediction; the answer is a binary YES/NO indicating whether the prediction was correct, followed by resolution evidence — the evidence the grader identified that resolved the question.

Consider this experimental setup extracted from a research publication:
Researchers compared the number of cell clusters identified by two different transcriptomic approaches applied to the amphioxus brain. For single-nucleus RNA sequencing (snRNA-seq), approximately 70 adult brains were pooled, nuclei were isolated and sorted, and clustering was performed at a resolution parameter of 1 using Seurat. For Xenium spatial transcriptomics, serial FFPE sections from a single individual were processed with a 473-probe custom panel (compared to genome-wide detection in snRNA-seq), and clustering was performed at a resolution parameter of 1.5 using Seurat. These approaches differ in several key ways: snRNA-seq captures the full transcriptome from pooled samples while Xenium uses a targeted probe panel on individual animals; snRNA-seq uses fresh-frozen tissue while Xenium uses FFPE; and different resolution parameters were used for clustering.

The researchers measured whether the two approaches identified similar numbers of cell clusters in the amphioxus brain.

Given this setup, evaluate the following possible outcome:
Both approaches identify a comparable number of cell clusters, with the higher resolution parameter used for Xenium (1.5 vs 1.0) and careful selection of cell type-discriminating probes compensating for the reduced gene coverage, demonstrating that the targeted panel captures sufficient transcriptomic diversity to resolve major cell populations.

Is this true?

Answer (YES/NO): YES